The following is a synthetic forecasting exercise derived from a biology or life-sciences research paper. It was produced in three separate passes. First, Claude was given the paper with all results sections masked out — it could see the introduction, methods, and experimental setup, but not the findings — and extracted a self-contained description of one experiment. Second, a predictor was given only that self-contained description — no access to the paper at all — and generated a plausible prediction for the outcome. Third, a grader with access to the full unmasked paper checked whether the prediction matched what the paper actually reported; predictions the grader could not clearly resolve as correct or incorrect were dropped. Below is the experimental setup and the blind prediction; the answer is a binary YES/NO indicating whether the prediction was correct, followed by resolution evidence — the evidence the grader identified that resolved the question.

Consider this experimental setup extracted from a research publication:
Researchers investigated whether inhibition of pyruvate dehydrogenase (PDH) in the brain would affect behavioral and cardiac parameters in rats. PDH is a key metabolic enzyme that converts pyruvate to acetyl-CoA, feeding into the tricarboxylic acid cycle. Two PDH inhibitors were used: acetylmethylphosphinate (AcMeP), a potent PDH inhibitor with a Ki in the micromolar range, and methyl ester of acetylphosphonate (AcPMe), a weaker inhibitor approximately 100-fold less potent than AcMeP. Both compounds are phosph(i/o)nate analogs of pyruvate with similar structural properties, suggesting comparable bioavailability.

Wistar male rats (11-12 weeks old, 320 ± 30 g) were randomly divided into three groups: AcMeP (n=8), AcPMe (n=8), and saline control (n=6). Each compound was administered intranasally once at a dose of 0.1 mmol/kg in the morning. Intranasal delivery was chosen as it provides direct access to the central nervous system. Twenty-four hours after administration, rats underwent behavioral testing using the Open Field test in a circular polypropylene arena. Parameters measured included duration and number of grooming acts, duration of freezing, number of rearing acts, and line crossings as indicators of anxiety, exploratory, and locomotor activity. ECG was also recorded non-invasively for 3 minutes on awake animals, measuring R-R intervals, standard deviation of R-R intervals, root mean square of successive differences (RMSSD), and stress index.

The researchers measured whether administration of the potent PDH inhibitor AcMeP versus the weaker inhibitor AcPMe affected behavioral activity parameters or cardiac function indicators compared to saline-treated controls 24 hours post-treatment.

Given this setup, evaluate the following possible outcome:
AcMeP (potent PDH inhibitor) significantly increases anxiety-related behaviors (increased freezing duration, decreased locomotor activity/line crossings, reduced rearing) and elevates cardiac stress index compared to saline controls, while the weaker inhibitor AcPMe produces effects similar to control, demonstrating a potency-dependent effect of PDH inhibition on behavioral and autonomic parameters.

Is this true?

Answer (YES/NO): NO